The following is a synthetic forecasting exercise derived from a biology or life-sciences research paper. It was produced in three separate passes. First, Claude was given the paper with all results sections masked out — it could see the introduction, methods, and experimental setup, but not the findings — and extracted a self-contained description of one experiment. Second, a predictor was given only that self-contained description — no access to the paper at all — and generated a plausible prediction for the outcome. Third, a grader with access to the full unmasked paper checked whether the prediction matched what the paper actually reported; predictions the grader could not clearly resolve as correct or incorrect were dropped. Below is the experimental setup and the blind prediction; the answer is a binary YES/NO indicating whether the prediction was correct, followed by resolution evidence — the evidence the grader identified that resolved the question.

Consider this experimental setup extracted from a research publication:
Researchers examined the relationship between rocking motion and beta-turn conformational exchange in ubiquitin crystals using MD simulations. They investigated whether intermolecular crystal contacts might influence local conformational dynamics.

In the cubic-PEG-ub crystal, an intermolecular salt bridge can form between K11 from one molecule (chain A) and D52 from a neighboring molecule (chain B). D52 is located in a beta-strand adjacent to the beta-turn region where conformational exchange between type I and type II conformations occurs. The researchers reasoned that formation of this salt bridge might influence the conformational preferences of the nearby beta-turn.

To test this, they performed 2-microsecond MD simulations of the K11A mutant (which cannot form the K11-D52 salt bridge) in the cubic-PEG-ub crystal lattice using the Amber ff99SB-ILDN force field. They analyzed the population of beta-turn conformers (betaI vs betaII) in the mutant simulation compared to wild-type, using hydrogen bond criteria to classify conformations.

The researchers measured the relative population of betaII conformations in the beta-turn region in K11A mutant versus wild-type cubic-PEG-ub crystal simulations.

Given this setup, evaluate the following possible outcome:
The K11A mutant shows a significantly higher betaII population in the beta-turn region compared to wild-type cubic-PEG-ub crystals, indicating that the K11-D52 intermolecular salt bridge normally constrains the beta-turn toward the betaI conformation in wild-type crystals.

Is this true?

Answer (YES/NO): NO